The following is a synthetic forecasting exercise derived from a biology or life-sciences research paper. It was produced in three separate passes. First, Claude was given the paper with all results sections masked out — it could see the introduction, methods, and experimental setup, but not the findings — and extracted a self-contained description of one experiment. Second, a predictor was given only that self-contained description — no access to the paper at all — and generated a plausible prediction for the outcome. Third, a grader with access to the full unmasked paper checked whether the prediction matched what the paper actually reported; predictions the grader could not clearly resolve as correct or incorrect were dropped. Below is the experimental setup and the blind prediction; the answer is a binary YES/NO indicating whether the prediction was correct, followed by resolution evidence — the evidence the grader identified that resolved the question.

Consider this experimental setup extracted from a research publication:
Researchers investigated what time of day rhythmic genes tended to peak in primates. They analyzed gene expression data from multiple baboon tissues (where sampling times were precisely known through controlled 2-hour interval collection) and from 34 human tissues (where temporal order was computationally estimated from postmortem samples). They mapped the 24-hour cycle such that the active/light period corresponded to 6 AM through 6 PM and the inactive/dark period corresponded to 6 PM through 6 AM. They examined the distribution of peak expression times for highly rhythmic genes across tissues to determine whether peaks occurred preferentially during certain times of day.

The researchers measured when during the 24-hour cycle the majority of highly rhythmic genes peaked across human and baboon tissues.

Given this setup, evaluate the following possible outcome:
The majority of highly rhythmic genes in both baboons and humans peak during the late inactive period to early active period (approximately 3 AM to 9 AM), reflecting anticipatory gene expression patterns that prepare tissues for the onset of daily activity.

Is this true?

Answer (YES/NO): NO